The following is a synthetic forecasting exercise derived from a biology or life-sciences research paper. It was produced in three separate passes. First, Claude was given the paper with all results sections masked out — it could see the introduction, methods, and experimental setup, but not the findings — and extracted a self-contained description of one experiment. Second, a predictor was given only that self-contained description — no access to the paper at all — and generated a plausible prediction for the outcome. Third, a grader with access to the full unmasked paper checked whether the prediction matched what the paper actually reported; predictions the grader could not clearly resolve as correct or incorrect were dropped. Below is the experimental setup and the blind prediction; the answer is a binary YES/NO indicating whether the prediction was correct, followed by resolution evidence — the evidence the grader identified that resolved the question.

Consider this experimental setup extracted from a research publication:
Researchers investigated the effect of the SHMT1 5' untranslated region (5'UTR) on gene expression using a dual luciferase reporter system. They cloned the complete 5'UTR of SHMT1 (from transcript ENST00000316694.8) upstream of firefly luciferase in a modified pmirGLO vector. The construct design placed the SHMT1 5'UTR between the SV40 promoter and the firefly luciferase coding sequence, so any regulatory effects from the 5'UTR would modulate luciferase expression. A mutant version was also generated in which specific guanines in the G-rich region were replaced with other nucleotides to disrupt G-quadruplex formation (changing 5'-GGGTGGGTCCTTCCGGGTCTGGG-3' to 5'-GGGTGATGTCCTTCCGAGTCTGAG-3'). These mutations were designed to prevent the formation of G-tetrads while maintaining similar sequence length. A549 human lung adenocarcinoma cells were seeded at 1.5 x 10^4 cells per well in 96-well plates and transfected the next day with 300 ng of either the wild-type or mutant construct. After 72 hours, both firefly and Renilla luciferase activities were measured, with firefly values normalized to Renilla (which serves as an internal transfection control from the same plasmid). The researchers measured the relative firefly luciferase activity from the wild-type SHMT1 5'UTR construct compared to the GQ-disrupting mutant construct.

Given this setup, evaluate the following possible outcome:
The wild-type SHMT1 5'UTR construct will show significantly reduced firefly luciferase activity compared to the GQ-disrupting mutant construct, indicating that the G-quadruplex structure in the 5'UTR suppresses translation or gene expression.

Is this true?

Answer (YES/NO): YES